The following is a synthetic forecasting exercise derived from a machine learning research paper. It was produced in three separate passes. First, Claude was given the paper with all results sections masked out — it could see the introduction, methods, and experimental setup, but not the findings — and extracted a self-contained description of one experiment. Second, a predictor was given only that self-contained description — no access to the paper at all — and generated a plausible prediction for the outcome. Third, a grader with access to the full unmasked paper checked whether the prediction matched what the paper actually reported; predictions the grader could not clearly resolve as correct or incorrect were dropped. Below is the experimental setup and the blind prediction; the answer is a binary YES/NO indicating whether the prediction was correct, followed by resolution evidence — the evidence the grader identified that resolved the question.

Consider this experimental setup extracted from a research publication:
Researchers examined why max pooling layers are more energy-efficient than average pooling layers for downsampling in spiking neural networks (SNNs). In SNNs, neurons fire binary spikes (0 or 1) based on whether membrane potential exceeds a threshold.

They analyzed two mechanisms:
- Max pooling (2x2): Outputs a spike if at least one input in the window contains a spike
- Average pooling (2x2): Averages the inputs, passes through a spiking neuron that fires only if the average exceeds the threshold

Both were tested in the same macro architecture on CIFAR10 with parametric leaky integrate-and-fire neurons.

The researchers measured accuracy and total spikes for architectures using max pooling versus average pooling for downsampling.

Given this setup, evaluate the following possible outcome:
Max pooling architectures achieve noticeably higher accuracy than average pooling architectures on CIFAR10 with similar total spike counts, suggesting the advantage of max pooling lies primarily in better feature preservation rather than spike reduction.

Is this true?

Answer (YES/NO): NO